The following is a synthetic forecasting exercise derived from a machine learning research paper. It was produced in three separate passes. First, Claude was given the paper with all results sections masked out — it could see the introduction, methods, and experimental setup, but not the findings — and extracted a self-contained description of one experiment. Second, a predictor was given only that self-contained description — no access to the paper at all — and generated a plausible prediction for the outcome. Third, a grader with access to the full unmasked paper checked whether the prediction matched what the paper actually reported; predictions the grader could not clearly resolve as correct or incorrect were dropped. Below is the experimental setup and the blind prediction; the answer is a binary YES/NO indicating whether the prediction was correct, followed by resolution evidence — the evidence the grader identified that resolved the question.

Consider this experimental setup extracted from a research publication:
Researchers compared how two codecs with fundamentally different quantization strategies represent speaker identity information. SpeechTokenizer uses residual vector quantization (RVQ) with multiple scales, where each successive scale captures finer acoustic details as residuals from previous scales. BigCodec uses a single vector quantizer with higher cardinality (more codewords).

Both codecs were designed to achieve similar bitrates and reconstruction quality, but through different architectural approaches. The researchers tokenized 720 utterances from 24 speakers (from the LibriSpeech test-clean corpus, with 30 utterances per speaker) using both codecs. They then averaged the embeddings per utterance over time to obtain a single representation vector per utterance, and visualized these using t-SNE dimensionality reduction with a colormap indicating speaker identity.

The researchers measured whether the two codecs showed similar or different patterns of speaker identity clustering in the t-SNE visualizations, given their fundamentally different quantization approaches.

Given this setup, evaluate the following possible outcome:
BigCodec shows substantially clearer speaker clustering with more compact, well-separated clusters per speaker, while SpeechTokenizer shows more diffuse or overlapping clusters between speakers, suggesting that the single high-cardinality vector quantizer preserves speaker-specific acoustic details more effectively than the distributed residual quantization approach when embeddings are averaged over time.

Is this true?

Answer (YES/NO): NO